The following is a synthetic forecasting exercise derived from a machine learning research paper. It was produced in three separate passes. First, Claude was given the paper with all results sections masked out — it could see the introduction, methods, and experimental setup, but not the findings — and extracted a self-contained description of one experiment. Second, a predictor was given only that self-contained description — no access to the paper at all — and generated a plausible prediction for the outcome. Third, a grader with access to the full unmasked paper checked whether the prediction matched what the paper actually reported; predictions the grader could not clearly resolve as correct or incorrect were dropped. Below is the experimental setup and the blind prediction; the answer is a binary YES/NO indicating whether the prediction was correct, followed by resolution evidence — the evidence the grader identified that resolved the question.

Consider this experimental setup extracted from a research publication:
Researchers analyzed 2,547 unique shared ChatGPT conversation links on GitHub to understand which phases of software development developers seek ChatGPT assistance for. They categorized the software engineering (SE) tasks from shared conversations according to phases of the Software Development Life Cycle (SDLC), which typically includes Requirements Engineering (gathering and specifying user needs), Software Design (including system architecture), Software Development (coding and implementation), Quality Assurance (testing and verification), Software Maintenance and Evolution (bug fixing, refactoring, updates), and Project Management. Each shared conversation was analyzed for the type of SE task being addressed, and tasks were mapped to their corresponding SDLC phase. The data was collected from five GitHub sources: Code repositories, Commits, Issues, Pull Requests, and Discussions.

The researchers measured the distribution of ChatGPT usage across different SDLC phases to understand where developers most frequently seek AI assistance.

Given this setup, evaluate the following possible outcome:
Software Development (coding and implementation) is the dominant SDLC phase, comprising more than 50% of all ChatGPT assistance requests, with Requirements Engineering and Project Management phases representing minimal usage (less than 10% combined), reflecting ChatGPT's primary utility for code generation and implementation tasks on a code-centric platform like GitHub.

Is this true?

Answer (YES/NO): NO